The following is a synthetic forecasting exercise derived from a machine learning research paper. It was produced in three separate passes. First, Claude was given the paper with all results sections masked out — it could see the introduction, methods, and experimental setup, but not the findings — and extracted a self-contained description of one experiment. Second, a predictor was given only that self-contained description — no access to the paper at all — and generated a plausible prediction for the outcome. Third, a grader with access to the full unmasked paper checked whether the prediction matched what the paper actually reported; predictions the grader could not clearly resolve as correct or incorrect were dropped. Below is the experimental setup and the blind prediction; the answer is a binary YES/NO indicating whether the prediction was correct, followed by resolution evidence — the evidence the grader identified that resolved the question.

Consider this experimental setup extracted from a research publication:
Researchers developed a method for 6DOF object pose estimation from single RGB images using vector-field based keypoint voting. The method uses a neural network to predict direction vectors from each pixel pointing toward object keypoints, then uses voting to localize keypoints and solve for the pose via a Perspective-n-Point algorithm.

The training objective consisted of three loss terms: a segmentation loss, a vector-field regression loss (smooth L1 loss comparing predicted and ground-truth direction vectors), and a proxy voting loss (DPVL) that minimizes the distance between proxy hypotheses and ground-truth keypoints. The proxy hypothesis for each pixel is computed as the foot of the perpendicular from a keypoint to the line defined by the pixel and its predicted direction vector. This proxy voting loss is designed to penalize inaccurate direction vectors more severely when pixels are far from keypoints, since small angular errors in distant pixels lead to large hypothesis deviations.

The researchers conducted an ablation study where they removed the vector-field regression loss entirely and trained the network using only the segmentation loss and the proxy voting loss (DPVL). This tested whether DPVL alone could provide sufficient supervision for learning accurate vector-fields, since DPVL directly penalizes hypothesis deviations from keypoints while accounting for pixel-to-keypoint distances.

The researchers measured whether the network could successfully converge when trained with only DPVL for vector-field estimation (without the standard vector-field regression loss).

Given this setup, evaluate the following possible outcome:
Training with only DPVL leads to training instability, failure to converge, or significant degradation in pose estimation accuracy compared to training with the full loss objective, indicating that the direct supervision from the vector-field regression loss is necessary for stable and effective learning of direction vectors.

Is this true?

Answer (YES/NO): YES